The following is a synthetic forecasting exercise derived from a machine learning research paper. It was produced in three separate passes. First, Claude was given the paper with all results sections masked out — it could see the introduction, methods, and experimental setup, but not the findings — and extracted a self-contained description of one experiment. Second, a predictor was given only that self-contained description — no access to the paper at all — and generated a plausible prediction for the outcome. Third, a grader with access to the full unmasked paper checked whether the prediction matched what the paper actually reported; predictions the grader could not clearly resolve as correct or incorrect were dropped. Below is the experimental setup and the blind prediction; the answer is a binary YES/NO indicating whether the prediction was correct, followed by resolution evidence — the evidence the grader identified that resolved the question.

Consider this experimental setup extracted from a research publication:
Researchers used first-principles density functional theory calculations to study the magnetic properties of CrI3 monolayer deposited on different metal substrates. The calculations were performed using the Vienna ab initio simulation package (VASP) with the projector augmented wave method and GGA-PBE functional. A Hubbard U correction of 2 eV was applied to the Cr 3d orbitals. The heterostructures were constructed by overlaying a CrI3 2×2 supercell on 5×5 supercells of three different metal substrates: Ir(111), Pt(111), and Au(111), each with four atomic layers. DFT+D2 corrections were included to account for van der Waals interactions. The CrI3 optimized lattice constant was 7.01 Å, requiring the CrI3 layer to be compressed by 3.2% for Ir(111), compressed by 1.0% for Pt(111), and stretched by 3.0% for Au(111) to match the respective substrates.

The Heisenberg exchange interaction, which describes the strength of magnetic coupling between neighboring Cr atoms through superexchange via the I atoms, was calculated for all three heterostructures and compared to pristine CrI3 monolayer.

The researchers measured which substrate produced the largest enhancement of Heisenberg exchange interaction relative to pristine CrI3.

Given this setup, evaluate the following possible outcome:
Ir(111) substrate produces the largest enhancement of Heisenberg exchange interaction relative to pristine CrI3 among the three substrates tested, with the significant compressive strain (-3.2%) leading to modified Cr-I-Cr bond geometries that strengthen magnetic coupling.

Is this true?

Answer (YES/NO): NO